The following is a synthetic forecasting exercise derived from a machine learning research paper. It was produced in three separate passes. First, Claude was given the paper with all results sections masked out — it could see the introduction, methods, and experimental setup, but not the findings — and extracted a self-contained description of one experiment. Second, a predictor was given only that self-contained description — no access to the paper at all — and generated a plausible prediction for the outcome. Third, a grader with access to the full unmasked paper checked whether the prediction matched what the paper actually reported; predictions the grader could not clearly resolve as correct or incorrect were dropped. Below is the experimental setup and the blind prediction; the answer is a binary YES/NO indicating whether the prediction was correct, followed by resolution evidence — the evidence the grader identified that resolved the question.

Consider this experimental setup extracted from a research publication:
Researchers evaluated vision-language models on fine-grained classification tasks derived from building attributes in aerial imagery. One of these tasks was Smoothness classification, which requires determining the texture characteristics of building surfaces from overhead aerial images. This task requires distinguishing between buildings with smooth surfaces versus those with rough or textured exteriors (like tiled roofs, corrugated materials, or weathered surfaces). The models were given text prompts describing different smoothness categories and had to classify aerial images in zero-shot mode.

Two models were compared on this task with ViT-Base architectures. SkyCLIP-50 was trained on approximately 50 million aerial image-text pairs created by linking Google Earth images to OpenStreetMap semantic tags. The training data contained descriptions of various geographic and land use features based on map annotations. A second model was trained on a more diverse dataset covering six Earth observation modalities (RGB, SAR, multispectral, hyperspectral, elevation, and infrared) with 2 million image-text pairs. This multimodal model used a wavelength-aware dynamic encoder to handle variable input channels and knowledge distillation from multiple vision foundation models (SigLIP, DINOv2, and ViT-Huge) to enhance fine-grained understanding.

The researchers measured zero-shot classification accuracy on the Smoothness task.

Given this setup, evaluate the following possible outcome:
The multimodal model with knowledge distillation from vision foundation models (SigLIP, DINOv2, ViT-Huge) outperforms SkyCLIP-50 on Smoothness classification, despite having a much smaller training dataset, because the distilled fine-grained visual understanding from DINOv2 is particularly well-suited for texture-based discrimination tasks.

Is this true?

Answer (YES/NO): NO